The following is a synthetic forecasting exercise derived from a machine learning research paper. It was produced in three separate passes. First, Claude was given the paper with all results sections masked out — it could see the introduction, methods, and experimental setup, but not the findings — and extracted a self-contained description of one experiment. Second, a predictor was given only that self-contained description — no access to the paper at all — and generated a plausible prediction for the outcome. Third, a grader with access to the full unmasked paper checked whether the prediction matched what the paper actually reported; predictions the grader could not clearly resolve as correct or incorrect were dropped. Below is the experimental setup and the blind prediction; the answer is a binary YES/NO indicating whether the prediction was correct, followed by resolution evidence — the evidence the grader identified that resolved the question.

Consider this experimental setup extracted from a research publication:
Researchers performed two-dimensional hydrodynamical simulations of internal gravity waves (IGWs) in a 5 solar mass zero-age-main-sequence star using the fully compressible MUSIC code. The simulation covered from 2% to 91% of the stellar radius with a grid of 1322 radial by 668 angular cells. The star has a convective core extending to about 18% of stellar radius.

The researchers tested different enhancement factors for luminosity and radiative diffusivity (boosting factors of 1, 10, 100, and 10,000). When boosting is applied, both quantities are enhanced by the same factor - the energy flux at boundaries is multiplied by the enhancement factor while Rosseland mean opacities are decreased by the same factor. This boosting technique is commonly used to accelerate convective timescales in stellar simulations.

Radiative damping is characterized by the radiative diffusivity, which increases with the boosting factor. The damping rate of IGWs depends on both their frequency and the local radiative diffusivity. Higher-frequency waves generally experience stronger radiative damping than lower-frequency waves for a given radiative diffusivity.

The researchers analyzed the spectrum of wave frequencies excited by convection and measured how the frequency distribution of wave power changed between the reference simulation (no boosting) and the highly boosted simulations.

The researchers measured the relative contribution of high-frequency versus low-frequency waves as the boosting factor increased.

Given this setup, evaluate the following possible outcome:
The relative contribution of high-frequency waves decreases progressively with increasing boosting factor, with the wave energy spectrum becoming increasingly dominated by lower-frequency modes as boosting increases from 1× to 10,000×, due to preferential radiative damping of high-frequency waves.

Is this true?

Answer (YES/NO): NO